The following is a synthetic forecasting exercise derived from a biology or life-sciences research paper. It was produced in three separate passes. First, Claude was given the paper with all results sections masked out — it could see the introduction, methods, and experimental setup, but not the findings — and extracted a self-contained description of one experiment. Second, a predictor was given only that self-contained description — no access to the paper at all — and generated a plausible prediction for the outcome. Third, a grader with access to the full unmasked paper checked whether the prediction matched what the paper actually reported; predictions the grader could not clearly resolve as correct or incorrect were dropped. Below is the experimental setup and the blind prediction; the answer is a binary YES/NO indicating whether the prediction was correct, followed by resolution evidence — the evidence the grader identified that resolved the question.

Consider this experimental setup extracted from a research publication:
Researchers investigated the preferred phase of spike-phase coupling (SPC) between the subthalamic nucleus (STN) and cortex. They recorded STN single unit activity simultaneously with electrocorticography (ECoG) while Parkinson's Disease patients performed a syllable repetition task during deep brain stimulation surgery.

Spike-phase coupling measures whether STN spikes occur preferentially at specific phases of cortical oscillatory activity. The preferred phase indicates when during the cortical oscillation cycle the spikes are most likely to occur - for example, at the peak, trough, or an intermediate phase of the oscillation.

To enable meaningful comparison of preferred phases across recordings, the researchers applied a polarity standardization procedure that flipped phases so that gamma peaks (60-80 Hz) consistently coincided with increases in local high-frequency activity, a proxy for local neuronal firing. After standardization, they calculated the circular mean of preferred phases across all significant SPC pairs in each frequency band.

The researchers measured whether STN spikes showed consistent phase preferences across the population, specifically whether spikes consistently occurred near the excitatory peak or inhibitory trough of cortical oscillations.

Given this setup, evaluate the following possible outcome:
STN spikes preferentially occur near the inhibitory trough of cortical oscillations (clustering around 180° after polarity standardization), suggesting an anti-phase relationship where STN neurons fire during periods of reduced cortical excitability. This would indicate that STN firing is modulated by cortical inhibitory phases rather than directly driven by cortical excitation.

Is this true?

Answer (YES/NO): NO